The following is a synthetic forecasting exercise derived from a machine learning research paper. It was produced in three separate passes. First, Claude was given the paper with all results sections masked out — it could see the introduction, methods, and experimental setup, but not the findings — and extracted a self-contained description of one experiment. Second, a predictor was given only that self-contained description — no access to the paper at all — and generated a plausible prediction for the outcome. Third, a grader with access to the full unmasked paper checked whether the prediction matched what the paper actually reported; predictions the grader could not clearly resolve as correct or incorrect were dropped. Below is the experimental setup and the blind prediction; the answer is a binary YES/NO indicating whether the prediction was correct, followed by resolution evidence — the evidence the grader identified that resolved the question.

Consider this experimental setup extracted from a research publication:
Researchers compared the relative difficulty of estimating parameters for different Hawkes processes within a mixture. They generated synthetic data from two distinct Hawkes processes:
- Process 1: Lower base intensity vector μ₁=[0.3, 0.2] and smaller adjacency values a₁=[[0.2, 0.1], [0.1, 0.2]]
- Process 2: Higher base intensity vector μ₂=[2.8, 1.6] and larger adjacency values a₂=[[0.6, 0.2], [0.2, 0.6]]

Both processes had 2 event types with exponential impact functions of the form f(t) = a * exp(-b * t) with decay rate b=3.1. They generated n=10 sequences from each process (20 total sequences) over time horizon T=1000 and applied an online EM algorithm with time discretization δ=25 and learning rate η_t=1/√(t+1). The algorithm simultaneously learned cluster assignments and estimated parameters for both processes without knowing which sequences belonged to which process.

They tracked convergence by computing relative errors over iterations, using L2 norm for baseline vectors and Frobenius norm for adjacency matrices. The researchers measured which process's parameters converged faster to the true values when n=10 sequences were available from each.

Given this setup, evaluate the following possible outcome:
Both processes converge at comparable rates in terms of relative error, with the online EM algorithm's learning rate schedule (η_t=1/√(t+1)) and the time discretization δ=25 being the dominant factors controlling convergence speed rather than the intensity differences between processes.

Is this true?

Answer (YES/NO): NO